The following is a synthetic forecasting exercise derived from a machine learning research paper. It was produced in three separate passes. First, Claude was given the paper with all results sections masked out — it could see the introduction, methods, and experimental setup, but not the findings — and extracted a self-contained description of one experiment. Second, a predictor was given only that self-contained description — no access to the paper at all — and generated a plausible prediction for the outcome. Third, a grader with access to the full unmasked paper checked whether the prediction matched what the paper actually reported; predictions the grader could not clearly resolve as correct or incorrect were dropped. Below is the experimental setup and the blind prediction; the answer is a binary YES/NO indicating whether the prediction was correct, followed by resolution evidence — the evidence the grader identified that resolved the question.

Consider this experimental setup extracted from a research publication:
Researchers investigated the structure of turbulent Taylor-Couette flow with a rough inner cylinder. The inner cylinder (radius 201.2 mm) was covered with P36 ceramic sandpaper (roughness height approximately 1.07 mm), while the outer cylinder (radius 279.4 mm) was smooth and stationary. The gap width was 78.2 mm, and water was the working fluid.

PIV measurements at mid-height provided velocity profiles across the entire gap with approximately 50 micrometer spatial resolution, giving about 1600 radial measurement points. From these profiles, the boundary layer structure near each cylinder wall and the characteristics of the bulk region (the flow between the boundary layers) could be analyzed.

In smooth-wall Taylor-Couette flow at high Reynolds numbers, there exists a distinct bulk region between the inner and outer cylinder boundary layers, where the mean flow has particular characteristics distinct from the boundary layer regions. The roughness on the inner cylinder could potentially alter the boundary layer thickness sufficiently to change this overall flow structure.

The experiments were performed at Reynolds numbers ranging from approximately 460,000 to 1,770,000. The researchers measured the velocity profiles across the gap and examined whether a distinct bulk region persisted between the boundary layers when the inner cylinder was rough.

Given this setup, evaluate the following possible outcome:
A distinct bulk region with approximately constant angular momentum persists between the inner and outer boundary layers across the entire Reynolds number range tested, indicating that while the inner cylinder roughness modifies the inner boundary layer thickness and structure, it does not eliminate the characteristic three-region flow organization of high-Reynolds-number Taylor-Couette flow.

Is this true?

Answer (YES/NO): YES